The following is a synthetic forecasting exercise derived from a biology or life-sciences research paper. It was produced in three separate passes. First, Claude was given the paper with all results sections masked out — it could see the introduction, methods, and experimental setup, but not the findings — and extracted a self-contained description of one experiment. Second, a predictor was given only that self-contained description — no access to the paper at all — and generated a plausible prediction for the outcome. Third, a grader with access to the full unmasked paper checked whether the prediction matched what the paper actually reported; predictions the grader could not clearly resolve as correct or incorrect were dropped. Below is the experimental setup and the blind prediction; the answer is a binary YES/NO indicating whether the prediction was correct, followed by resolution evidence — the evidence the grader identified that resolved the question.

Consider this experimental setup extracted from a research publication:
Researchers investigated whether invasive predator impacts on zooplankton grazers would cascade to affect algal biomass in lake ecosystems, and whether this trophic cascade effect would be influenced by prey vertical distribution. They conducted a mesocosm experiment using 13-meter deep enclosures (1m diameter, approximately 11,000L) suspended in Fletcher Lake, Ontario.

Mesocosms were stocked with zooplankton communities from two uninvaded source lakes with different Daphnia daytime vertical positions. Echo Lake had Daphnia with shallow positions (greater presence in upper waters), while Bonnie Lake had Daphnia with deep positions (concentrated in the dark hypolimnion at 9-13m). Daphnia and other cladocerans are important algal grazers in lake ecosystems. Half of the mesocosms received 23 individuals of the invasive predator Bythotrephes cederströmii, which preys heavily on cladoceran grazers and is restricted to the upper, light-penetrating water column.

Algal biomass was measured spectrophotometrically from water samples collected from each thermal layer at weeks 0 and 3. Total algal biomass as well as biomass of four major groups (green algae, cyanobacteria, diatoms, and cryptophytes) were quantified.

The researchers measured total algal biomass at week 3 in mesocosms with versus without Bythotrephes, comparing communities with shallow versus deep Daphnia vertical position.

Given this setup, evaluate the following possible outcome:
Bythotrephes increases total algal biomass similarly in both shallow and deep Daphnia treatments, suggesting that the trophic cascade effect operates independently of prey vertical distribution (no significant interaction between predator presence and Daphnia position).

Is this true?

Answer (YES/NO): NO